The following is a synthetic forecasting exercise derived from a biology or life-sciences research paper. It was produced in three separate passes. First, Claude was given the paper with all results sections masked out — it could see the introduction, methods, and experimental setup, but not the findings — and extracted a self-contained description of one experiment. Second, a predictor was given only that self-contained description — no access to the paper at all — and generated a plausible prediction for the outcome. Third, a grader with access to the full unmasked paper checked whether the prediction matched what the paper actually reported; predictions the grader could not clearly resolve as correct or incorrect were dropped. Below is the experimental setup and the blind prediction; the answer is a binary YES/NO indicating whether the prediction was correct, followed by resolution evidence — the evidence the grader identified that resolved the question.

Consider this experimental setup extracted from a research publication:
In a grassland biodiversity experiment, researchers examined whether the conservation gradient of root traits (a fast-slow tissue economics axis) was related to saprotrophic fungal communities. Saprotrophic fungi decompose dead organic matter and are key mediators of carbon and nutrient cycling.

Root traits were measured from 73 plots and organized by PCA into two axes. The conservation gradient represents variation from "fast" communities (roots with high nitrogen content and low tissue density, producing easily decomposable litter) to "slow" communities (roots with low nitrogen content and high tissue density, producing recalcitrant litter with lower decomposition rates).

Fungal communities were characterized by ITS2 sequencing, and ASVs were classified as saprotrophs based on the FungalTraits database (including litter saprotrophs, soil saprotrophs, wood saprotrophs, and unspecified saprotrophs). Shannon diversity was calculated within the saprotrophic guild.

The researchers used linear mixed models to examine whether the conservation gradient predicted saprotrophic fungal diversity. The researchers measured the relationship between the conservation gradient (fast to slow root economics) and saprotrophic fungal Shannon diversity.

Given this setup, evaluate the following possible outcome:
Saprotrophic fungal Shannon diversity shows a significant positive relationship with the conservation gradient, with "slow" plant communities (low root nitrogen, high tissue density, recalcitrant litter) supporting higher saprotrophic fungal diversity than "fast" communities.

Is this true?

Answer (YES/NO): NO